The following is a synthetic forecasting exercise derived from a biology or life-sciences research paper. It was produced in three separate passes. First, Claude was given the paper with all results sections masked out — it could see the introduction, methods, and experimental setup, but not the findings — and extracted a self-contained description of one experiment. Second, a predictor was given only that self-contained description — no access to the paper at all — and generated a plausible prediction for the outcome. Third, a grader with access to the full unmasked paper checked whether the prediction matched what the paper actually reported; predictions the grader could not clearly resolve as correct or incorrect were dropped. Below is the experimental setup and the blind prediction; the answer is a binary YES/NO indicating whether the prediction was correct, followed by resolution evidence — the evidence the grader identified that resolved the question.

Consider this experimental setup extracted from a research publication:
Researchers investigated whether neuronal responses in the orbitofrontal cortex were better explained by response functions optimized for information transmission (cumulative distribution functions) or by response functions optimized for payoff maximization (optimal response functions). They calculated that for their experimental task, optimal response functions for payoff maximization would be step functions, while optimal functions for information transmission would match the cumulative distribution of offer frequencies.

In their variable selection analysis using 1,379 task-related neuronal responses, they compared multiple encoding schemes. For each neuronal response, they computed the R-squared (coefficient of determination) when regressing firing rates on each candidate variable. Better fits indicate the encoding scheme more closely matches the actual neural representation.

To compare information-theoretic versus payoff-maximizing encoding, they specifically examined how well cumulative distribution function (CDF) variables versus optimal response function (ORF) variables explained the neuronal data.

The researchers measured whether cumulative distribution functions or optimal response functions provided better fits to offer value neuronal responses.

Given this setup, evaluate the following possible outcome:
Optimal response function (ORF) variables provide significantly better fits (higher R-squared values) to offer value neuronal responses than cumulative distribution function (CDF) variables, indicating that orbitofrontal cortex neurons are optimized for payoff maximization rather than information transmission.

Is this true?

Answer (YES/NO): NO